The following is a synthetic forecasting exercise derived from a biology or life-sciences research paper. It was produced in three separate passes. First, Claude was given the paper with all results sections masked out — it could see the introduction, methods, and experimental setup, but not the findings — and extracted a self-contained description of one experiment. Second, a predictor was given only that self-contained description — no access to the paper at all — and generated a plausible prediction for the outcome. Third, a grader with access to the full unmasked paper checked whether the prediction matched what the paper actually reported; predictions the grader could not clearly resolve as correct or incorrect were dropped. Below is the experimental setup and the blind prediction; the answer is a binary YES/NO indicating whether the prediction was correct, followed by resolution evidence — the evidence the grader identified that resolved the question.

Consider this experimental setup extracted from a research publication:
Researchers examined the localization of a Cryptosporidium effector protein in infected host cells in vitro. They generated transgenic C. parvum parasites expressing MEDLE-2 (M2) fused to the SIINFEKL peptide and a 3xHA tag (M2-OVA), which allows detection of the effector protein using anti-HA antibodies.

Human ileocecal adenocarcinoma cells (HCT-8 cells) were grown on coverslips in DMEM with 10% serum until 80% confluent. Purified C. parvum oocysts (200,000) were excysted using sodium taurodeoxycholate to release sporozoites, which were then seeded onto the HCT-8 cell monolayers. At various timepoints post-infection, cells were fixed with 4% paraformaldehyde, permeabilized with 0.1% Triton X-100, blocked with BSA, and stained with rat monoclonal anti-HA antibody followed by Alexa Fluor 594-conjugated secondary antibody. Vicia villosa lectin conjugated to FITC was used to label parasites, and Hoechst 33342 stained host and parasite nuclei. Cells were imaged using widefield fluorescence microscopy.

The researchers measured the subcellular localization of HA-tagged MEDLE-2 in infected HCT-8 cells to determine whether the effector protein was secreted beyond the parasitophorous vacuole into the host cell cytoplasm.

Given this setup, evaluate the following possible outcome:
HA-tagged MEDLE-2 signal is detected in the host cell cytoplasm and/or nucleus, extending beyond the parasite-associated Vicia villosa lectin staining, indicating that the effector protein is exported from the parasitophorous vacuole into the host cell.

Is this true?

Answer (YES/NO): YES